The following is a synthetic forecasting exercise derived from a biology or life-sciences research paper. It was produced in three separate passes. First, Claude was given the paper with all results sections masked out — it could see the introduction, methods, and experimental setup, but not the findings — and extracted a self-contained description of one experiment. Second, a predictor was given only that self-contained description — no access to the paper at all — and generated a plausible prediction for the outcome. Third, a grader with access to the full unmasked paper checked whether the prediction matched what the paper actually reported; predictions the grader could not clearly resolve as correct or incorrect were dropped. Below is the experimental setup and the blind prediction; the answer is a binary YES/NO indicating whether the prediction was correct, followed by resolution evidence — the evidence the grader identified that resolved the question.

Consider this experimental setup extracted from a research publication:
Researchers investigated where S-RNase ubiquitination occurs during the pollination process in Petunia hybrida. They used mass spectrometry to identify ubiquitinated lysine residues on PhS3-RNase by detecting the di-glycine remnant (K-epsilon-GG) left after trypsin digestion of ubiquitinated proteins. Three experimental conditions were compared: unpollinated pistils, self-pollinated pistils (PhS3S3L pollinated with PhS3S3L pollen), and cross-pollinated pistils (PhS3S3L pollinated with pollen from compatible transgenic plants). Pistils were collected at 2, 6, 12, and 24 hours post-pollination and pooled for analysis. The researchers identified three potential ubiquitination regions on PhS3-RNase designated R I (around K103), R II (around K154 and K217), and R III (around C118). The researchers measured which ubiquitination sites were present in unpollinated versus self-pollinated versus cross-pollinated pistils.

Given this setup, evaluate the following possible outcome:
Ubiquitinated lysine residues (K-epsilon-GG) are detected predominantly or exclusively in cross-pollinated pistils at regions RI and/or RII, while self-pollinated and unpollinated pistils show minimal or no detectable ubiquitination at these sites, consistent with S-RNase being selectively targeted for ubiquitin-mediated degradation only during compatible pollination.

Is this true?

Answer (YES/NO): NO